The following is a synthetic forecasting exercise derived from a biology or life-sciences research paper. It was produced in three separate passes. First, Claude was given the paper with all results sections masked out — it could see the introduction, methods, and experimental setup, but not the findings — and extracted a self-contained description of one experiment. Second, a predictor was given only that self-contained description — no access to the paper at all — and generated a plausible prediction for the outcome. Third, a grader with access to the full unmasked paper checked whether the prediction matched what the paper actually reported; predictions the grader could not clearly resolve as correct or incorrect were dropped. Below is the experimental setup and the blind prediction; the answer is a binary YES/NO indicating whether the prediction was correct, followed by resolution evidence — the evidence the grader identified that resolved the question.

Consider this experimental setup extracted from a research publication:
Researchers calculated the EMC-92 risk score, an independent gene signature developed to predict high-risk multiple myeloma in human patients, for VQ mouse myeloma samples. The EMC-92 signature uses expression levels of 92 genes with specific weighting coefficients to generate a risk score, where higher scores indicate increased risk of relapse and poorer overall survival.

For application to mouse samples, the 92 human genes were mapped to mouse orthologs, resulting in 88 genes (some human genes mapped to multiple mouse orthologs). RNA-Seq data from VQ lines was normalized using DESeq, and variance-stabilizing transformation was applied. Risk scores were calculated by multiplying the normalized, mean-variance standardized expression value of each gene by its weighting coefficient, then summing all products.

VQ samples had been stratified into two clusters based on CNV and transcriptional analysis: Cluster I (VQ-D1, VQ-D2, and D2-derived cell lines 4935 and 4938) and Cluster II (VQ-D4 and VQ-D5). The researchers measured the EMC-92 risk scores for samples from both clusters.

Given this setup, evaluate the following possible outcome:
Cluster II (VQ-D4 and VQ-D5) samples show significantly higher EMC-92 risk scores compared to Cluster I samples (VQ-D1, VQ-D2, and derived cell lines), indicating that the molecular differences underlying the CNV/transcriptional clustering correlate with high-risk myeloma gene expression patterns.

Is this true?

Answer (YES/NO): NO